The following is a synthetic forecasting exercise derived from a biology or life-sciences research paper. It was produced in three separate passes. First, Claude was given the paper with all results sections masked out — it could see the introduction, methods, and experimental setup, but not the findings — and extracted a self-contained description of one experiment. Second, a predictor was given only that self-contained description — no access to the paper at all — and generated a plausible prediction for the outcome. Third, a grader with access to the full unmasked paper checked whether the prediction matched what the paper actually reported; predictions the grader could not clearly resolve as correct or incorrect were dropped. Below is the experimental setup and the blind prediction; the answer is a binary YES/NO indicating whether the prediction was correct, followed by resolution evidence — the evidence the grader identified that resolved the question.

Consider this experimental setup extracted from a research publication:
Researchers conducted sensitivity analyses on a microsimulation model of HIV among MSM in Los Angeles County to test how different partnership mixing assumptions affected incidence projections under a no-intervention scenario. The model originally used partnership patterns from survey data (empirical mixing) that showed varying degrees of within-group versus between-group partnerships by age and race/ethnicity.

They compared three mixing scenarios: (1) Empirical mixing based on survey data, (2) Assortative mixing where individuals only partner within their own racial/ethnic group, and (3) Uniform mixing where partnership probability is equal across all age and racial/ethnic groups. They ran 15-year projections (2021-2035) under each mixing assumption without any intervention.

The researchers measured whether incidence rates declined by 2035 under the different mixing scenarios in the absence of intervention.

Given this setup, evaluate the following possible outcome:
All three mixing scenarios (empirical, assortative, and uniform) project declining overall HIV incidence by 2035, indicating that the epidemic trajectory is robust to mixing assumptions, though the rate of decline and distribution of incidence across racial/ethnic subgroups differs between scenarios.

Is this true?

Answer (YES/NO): NO